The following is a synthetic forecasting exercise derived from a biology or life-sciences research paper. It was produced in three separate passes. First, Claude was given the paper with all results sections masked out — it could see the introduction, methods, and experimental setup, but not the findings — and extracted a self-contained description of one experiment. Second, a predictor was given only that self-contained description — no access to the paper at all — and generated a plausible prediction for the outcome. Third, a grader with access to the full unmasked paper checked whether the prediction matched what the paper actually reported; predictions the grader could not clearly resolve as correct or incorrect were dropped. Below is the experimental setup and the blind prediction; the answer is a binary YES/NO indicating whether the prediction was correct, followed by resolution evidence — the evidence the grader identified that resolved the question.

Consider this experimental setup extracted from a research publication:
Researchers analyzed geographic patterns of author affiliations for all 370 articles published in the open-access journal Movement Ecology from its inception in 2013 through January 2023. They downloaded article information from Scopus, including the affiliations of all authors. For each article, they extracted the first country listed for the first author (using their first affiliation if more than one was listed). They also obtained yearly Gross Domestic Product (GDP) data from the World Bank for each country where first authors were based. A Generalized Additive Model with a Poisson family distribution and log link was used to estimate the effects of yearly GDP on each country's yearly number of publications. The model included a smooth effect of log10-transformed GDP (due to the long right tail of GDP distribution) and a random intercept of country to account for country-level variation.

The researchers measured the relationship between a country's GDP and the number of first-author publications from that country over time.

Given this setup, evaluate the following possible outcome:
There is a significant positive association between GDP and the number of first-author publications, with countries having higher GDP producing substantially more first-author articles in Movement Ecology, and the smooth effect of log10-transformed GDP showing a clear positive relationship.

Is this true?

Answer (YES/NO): YES